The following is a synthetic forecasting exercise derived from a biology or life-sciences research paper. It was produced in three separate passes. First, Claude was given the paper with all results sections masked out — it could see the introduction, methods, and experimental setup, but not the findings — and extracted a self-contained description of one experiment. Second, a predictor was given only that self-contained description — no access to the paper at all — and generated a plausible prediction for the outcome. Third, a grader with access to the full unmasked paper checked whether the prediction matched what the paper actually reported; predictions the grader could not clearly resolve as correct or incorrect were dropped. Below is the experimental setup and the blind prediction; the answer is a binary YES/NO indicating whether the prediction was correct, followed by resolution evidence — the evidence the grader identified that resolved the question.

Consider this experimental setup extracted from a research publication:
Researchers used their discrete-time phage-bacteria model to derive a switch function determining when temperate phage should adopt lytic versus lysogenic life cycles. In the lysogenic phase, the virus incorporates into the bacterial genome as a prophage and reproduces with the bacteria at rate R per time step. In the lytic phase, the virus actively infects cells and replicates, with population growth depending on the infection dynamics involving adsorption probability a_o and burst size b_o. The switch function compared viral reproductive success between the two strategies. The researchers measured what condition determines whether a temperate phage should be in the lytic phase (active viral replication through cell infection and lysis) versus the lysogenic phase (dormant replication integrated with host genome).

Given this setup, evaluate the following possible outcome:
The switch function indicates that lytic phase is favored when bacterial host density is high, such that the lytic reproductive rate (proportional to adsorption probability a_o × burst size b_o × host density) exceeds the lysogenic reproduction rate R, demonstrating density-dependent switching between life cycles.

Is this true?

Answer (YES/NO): NO